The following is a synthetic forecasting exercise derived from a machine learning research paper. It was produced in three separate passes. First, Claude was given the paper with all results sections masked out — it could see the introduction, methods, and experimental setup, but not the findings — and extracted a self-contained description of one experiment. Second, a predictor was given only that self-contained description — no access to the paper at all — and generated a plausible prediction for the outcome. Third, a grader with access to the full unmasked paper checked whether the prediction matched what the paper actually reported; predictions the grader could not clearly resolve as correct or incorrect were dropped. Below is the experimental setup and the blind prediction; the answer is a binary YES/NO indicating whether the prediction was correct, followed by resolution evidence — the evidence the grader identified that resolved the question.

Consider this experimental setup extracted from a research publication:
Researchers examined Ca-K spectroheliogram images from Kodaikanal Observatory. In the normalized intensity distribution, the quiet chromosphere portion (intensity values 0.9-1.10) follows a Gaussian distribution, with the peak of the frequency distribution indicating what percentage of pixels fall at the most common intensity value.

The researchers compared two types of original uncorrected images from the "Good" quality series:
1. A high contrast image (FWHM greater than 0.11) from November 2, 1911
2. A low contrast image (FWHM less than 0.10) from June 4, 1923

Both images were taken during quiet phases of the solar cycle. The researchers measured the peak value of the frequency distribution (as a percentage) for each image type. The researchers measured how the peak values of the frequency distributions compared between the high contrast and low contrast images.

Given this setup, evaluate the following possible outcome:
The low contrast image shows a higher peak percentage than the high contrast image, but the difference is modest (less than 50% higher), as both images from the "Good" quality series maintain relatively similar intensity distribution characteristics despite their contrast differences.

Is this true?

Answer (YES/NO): NO